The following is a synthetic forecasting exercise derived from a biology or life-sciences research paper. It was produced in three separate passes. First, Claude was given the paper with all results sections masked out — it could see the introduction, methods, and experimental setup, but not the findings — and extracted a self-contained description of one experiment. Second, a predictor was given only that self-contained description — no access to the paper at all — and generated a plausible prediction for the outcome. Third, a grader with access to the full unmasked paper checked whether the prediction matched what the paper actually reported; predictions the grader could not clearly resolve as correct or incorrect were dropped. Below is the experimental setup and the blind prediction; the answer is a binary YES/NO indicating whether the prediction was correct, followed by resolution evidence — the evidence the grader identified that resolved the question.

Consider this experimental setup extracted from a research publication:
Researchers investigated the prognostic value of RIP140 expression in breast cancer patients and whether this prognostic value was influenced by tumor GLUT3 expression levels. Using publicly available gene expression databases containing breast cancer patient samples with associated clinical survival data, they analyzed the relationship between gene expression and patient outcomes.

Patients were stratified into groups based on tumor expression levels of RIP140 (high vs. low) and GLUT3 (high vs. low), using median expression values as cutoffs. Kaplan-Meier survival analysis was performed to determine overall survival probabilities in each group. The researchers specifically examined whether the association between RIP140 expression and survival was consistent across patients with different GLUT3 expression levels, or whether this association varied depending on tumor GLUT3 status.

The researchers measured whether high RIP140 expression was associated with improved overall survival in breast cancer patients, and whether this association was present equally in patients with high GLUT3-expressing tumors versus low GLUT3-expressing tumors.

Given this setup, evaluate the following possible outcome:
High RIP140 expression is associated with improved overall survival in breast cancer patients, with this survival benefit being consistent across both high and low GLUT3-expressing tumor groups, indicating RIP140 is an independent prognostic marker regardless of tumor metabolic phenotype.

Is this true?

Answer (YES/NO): NO